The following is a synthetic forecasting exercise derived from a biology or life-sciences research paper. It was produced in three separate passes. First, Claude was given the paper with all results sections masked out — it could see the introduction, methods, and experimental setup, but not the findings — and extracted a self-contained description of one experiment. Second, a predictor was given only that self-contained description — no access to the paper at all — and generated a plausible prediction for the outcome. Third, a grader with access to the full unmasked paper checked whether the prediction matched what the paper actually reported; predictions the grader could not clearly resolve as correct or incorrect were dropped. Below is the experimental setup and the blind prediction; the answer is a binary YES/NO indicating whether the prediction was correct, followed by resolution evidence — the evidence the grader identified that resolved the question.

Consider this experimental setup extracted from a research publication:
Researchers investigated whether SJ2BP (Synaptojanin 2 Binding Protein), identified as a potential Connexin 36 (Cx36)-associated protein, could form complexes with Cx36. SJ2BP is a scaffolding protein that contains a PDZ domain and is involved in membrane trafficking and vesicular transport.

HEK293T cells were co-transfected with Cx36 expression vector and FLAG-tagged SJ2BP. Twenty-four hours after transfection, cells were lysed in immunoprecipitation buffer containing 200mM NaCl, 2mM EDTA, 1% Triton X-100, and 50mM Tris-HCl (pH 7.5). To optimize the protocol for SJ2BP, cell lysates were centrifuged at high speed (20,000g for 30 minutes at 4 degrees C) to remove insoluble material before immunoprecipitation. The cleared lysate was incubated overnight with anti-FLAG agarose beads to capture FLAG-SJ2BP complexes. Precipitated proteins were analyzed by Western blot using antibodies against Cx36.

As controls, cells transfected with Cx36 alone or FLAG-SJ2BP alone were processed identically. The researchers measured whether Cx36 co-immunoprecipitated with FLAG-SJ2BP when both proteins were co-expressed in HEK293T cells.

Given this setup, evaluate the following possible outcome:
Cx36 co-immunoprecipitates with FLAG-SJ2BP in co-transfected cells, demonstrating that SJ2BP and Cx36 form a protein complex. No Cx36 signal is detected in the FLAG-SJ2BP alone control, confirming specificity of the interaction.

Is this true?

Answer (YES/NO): NO